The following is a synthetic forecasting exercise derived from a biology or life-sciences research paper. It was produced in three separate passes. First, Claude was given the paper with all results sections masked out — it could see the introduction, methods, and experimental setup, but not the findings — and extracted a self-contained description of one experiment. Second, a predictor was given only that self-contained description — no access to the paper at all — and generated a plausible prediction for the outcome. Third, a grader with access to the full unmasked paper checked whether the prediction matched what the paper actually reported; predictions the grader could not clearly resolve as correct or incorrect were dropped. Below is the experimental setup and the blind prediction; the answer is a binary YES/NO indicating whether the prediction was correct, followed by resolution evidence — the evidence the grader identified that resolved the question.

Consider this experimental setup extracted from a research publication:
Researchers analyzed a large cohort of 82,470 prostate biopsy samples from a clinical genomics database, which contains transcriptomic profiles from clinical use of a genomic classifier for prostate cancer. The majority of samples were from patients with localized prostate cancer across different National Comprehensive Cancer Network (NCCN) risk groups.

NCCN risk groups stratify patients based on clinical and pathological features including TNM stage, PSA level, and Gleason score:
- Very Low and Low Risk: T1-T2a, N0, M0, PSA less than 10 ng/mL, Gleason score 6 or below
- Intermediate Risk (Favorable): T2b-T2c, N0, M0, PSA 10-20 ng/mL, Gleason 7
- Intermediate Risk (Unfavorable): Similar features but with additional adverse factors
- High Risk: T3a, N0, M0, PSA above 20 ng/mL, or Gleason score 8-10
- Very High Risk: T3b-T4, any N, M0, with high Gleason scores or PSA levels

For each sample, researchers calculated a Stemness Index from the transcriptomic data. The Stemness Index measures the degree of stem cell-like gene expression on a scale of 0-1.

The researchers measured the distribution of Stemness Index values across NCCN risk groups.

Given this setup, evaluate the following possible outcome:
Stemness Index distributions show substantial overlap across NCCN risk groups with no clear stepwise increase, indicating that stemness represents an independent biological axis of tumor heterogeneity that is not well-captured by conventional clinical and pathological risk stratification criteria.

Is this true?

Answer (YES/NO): NO